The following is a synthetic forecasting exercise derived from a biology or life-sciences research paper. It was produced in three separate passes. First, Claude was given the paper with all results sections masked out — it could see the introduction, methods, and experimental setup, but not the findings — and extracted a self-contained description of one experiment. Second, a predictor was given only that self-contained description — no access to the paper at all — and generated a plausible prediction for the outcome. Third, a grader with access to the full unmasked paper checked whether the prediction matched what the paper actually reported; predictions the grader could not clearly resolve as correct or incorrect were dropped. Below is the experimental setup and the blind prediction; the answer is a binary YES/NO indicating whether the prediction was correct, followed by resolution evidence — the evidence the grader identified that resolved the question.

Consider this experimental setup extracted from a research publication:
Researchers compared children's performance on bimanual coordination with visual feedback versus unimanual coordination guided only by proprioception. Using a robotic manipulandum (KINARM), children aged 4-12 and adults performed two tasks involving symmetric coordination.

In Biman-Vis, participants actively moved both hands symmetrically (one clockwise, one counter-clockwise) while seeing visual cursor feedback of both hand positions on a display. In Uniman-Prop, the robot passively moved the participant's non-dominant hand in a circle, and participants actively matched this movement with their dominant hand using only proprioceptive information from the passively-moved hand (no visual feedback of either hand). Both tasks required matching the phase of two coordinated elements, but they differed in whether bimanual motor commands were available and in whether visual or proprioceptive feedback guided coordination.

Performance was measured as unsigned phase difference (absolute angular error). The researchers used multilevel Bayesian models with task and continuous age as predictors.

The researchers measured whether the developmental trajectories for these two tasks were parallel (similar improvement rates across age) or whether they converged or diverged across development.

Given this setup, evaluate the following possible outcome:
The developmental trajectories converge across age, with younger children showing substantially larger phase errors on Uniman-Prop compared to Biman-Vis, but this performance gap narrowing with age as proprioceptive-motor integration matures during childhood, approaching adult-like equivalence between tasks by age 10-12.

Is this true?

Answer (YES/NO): NO